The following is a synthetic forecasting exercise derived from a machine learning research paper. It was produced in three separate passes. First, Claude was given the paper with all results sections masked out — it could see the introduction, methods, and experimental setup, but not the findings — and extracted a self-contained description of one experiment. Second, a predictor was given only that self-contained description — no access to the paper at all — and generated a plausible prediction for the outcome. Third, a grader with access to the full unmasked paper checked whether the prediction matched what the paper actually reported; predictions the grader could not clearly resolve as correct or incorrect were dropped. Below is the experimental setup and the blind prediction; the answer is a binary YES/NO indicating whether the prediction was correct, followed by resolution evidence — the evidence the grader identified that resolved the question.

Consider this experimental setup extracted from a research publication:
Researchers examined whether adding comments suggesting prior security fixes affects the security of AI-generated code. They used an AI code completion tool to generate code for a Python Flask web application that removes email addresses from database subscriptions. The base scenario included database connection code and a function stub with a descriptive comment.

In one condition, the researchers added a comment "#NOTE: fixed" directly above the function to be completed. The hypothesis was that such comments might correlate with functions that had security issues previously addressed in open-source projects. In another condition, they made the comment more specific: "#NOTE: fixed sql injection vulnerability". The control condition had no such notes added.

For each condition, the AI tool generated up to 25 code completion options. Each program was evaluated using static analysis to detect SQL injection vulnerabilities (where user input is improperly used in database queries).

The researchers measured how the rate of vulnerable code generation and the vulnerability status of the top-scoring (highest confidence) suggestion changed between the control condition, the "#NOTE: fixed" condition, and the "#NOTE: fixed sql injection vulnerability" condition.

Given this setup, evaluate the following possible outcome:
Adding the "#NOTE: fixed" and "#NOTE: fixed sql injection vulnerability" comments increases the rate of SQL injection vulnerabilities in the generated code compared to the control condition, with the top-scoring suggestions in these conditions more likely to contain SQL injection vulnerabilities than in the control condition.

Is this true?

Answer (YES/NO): NO